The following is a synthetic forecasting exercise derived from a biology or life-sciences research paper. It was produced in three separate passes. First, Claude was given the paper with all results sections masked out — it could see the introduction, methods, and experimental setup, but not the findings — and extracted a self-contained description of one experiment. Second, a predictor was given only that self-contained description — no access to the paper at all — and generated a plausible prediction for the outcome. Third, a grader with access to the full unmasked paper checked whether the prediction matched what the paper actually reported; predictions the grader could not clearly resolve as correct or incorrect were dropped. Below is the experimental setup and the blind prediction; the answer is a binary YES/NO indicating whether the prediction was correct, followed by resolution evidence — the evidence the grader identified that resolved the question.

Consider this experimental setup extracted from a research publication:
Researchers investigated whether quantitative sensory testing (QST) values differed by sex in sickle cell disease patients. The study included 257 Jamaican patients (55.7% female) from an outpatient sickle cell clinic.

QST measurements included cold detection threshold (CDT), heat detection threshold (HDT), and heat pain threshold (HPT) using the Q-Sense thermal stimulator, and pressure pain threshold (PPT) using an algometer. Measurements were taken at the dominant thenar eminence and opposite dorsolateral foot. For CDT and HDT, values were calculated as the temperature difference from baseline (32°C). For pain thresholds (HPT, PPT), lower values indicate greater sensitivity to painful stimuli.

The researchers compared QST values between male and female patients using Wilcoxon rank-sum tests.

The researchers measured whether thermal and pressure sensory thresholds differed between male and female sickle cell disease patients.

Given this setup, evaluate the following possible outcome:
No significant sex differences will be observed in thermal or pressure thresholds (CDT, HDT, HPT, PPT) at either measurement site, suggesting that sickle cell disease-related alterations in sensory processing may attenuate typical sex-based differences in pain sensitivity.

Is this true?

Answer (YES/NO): NO